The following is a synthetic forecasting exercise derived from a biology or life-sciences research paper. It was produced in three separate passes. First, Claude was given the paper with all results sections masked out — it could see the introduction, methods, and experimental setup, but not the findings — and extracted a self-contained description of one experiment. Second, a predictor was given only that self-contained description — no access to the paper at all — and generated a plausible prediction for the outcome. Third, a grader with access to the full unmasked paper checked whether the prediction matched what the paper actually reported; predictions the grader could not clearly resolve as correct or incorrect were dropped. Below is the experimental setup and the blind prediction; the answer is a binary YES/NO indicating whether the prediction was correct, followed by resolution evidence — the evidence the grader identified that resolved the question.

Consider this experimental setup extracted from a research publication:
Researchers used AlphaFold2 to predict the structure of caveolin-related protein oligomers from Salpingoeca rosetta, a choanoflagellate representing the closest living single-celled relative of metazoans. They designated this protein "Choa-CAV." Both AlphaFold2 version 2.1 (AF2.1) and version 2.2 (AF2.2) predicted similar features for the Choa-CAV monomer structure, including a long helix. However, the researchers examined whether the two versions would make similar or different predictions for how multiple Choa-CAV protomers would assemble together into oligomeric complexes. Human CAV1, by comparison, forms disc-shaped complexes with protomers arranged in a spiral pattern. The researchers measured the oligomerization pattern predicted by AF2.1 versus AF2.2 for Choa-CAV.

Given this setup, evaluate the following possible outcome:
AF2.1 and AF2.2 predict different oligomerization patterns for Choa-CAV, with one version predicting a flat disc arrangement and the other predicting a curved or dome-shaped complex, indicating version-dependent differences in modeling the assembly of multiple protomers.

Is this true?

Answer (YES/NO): NO